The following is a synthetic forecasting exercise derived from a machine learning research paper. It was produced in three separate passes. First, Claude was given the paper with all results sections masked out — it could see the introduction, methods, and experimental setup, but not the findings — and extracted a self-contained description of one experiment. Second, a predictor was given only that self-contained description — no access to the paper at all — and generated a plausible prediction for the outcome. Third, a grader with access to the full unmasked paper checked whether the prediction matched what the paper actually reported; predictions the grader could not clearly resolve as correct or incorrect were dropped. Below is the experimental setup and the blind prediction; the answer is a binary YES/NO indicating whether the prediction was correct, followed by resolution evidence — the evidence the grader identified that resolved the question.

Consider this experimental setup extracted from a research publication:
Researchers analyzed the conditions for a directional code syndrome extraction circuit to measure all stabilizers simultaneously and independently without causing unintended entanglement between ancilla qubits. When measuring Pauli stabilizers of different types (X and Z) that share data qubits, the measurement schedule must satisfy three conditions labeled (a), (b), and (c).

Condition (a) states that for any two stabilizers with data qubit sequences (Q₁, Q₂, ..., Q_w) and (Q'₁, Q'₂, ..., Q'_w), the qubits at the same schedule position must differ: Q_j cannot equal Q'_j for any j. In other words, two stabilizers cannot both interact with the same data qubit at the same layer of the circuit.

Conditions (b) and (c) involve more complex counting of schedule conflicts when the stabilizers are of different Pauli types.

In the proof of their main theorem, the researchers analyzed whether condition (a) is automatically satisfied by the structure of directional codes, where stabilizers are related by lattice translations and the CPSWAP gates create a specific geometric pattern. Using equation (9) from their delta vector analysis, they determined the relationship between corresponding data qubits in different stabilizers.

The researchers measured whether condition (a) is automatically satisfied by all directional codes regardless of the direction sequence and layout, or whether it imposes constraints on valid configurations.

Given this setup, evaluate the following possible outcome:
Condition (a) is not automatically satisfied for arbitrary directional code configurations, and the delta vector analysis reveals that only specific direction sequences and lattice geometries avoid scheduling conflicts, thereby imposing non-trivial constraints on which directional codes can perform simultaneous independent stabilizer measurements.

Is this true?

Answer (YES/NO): NO